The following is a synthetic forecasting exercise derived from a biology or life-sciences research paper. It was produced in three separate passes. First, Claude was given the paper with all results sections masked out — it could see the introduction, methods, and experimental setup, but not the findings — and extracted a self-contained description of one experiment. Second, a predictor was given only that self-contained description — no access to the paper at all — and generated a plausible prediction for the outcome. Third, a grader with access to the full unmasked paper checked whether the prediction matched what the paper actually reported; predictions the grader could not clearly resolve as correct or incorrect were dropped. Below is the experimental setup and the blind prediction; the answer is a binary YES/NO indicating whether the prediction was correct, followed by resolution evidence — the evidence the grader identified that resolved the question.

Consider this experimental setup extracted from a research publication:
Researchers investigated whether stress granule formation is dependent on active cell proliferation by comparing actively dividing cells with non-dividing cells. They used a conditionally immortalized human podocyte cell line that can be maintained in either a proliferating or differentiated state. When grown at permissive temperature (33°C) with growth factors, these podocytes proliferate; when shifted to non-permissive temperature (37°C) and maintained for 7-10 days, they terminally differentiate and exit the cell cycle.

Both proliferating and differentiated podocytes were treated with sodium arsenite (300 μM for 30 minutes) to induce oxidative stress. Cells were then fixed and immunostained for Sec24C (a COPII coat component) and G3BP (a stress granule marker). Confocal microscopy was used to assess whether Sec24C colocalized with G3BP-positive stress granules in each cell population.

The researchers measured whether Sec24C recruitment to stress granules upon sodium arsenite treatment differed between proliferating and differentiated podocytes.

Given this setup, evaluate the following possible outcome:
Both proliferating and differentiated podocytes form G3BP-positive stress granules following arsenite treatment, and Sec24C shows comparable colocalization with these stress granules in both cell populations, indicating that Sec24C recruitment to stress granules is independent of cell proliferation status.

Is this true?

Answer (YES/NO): NO